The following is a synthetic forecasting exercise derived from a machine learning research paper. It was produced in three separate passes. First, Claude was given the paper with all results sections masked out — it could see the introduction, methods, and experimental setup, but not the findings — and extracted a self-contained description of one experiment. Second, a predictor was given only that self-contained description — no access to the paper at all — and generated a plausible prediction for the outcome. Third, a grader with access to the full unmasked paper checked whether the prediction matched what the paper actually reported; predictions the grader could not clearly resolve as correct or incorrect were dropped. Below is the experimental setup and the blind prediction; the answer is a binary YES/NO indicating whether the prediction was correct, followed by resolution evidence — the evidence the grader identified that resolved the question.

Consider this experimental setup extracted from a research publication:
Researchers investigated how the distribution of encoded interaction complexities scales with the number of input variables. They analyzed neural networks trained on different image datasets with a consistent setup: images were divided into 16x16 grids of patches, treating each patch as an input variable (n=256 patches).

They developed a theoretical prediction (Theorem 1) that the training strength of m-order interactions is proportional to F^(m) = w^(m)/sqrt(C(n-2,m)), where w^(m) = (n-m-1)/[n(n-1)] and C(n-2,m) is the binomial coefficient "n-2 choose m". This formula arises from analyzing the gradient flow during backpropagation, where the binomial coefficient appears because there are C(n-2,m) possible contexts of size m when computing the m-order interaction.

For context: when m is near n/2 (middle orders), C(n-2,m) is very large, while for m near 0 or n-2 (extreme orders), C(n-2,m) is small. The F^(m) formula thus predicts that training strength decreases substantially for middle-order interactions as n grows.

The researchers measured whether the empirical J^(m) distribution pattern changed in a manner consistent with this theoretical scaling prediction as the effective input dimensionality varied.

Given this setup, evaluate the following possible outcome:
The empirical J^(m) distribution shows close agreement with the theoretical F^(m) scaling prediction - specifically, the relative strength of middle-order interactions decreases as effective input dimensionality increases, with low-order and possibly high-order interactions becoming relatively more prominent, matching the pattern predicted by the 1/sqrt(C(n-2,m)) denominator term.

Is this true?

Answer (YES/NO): YES